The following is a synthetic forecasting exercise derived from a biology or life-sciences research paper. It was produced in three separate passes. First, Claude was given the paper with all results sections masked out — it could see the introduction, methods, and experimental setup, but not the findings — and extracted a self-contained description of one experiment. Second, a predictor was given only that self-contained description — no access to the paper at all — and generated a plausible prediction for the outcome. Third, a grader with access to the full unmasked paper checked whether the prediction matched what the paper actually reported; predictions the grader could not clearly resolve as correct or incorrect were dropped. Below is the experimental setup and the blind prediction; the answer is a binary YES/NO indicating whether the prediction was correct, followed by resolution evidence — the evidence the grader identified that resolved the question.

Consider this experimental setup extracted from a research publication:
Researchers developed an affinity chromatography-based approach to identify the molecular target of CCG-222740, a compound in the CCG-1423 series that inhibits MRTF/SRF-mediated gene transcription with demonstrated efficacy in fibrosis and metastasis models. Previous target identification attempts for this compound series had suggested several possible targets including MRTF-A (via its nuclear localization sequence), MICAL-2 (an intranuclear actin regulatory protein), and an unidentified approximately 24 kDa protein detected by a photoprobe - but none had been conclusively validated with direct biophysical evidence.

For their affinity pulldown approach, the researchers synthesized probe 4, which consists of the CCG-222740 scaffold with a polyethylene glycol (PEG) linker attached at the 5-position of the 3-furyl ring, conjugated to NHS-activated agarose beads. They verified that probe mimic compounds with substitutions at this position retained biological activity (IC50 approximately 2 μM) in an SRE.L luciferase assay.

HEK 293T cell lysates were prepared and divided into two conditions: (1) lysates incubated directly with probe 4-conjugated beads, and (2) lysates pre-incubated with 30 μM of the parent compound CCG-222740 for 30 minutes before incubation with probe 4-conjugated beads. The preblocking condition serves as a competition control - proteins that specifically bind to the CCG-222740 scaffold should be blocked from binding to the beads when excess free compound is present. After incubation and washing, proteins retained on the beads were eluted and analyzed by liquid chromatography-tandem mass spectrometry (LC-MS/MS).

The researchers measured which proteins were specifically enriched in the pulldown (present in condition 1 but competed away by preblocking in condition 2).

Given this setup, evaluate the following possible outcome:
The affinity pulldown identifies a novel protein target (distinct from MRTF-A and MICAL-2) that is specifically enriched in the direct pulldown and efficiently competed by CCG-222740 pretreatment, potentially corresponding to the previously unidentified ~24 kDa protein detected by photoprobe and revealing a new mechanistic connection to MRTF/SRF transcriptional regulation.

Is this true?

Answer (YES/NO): NO